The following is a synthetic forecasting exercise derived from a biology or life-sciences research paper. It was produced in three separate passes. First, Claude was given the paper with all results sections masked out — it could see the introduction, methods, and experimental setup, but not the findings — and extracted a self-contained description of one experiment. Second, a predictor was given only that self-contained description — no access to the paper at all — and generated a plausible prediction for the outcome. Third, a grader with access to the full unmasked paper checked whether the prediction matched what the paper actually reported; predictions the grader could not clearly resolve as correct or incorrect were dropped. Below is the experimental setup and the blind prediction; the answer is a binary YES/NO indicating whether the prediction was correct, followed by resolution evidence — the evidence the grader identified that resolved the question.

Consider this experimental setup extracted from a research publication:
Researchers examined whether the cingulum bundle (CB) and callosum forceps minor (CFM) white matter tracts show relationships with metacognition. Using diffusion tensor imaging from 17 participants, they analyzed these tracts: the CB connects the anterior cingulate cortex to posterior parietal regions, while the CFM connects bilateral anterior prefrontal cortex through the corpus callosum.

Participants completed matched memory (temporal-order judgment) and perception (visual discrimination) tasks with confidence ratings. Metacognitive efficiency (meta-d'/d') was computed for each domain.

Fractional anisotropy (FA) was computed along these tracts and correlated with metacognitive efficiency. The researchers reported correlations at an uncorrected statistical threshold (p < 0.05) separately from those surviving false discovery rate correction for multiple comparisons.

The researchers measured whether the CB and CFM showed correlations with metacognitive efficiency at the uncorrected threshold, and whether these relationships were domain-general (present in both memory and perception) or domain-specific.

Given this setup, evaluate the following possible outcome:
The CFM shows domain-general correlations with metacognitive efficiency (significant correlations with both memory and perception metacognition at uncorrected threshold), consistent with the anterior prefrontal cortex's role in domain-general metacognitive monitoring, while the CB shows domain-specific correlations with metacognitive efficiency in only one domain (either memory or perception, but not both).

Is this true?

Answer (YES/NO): NO